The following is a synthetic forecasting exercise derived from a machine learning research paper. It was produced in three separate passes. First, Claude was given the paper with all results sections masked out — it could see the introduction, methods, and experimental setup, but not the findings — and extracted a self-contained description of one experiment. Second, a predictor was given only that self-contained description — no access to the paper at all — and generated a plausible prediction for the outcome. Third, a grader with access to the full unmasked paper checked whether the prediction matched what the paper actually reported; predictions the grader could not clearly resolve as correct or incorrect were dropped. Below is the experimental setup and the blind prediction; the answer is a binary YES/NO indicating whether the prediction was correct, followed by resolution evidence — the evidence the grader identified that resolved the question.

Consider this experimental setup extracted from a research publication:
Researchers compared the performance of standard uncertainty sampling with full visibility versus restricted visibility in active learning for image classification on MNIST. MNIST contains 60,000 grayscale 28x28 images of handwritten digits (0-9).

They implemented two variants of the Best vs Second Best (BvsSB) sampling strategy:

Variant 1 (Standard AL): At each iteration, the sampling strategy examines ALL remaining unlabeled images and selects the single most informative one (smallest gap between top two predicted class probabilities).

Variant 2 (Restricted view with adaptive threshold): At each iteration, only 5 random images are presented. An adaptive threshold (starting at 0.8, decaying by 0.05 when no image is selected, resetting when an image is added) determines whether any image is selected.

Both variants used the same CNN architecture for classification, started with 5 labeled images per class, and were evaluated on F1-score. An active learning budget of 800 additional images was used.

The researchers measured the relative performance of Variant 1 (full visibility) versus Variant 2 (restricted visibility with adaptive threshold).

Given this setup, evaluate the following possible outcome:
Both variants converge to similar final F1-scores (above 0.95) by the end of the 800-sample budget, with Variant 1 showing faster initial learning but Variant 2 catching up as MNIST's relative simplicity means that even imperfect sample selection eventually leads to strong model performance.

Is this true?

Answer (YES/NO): NO